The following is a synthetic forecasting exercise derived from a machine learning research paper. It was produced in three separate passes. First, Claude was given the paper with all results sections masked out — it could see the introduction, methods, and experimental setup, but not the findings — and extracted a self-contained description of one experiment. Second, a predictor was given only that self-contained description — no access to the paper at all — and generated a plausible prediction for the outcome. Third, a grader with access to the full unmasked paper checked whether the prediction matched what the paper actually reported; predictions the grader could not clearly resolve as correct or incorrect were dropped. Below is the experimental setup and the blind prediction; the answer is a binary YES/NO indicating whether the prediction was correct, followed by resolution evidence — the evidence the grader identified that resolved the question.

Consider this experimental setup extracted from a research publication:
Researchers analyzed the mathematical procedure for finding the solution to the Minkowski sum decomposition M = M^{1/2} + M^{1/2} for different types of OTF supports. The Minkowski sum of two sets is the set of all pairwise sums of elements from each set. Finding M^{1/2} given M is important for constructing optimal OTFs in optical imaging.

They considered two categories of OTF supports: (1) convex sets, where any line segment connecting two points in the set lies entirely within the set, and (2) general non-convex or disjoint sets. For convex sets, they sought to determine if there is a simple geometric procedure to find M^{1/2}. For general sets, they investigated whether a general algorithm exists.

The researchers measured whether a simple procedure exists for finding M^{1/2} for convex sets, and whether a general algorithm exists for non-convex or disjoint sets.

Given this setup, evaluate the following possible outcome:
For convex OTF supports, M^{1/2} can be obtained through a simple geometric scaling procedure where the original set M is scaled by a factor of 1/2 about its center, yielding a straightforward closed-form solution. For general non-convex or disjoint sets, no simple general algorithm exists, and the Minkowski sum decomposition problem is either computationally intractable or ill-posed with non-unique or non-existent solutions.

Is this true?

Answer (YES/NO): NO